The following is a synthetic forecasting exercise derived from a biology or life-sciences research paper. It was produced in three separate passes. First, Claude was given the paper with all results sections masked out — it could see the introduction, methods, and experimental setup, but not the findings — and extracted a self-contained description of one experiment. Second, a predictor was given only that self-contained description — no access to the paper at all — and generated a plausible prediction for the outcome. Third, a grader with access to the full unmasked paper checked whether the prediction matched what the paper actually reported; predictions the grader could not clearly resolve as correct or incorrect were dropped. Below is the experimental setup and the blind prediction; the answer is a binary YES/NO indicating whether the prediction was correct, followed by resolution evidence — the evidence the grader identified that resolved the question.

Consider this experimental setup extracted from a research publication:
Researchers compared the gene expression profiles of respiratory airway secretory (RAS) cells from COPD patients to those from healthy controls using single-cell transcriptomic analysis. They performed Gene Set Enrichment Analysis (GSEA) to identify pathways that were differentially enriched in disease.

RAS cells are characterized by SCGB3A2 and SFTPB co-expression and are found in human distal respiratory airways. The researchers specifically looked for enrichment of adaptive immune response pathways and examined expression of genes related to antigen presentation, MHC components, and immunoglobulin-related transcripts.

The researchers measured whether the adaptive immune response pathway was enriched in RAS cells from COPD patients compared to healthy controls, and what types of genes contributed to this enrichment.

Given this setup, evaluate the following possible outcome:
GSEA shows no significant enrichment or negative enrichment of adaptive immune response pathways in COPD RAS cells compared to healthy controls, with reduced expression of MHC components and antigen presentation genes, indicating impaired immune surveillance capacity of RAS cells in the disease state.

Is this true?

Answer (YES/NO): NO